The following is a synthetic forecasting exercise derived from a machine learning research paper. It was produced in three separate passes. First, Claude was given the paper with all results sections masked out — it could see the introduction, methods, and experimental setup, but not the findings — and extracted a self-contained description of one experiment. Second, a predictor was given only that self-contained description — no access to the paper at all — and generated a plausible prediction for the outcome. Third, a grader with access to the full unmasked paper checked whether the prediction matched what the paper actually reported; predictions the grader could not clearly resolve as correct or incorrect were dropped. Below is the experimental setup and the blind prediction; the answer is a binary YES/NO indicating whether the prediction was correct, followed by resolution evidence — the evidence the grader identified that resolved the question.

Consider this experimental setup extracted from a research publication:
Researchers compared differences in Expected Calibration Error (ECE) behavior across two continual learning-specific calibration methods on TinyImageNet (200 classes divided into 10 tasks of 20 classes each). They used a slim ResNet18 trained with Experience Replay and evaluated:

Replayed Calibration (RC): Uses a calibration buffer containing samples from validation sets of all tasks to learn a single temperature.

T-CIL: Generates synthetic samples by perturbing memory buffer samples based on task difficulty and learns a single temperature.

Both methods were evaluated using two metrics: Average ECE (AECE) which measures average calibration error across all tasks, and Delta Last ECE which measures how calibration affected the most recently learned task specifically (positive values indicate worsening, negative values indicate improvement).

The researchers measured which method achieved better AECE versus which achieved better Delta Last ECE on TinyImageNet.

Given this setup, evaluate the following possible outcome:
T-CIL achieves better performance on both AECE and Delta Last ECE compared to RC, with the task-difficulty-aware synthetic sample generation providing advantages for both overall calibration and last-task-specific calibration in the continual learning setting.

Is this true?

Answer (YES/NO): NO